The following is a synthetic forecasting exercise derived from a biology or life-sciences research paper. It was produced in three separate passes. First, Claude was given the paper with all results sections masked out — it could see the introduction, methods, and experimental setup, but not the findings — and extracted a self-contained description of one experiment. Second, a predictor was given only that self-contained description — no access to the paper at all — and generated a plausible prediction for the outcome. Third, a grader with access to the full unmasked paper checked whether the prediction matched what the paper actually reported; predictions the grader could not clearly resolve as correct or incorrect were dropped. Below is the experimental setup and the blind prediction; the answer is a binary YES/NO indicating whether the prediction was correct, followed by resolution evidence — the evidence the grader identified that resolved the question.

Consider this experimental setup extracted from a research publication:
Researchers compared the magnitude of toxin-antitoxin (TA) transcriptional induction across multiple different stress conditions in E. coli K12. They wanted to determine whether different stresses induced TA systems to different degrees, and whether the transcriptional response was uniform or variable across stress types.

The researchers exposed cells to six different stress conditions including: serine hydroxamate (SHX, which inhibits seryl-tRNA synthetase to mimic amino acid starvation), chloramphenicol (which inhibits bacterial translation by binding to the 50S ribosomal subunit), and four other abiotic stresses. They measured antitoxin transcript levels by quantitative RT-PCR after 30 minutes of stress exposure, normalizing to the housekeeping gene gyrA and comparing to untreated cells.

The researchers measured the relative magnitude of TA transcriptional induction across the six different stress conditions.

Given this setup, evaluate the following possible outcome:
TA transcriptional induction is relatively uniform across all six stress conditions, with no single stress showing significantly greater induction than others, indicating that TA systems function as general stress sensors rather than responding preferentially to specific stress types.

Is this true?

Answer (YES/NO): NO